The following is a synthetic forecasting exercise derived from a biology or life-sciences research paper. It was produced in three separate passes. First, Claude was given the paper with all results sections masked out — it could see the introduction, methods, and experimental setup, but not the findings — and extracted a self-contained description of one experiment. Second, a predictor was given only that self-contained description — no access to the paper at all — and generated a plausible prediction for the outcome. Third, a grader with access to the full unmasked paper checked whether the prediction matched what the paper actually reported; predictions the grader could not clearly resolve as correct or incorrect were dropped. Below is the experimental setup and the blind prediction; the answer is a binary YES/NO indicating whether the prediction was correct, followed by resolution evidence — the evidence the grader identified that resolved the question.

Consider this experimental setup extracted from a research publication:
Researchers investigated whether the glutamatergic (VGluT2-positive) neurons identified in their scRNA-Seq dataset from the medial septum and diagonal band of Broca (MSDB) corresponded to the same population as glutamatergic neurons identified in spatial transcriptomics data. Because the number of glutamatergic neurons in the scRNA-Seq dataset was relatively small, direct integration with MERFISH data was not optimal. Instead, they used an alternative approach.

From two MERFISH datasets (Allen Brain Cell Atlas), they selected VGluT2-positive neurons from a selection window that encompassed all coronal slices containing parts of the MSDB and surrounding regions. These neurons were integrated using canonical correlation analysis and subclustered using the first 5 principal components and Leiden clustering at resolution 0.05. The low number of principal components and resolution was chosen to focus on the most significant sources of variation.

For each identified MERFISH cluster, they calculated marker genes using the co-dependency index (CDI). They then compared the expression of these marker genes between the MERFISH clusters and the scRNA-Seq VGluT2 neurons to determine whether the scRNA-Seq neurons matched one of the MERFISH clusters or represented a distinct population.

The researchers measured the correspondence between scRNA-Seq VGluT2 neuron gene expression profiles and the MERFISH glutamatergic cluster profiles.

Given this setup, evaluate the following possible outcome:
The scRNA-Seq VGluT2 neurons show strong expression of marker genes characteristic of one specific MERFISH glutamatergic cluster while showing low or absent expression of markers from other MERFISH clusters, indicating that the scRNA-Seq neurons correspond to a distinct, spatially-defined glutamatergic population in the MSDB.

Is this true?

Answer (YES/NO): YES